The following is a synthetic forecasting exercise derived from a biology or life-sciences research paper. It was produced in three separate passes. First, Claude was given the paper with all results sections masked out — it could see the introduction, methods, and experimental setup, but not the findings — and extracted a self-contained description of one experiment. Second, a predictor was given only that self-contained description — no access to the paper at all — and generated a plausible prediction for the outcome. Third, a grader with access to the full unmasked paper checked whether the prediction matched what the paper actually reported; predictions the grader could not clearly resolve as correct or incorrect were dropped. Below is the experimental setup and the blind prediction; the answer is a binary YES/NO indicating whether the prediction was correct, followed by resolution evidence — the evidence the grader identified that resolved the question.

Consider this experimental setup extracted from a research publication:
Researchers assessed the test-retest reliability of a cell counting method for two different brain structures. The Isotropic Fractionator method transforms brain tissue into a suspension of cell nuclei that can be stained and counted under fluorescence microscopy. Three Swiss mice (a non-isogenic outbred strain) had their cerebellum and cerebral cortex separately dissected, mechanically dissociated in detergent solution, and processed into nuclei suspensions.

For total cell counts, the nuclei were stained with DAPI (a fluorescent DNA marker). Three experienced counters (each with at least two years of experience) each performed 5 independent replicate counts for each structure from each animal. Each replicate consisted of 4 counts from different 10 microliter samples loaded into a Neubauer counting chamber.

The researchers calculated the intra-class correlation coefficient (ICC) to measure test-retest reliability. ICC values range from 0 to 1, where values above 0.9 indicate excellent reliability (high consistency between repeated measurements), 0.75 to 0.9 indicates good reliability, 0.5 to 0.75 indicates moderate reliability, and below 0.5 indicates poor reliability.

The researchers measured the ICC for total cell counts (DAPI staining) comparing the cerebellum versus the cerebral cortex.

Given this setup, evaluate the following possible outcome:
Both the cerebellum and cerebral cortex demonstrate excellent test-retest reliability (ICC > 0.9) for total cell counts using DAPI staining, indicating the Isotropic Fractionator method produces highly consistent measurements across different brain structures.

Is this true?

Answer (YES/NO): NO